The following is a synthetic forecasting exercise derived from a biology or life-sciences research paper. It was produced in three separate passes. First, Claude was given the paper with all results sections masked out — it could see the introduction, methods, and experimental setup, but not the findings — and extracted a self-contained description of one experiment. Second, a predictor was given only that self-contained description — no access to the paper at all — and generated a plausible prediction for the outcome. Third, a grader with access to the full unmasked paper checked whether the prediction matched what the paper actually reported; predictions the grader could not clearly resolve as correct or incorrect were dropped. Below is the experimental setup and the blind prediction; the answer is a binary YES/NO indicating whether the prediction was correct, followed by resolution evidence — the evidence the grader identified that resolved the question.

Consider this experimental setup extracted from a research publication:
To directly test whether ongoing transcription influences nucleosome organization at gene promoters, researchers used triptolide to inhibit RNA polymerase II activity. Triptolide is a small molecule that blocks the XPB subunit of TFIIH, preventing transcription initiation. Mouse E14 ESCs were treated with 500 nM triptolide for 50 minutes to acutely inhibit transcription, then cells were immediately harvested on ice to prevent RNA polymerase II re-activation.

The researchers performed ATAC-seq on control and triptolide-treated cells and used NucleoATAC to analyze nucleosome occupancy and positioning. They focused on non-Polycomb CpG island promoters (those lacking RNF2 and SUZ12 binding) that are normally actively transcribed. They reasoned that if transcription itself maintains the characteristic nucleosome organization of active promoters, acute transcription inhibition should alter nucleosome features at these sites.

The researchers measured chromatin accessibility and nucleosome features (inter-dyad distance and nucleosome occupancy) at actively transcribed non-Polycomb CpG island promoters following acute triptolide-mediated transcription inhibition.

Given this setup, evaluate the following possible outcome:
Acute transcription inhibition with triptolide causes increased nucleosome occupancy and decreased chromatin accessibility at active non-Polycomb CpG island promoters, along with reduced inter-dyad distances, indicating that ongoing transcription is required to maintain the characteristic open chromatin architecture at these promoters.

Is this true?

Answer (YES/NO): NO